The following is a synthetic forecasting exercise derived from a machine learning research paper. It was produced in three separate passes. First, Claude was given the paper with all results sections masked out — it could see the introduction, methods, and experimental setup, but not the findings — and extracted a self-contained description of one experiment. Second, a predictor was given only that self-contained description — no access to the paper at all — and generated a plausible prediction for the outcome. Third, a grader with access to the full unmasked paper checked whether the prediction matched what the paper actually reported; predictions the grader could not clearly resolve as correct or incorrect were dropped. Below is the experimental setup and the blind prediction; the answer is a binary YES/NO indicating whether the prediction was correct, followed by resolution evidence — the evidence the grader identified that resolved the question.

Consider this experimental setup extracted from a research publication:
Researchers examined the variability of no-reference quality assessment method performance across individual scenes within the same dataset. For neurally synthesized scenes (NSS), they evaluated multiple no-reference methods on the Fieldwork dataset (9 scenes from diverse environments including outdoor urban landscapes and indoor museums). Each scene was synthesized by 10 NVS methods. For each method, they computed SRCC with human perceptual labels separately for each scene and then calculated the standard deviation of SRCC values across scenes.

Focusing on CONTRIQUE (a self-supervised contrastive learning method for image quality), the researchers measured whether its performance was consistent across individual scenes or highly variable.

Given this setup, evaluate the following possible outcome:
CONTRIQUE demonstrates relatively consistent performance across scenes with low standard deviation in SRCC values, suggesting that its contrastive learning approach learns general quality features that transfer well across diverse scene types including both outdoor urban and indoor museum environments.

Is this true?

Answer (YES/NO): YES